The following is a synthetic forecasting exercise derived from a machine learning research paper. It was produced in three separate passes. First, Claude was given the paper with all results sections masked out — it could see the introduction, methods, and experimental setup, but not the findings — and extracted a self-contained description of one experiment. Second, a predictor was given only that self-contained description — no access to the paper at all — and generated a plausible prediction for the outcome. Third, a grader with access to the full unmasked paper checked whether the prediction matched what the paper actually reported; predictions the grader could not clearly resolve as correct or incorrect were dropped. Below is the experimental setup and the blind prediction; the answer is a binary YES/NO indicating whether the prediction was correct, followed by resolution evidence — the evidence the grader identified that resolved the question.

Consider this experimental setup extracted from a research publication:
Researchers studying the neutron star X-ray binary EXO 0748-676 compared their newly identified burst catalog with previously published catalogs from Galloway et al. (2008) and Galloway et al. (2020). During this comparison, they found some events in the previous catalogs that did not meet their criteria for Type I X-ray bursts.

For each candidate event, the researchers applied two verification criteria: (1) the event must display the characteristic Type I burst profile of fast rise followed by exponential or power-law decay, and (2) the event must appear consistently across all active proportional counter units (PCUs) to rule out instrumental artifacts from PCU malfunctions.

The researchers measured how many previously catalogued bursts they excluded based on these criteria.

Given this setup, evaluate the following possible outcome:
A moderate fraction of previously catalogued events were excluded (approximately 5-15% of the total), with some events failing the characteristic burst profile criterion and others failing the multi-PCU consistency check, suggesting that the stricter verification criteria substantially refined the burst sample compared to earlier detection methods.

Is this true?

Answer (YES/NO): NO